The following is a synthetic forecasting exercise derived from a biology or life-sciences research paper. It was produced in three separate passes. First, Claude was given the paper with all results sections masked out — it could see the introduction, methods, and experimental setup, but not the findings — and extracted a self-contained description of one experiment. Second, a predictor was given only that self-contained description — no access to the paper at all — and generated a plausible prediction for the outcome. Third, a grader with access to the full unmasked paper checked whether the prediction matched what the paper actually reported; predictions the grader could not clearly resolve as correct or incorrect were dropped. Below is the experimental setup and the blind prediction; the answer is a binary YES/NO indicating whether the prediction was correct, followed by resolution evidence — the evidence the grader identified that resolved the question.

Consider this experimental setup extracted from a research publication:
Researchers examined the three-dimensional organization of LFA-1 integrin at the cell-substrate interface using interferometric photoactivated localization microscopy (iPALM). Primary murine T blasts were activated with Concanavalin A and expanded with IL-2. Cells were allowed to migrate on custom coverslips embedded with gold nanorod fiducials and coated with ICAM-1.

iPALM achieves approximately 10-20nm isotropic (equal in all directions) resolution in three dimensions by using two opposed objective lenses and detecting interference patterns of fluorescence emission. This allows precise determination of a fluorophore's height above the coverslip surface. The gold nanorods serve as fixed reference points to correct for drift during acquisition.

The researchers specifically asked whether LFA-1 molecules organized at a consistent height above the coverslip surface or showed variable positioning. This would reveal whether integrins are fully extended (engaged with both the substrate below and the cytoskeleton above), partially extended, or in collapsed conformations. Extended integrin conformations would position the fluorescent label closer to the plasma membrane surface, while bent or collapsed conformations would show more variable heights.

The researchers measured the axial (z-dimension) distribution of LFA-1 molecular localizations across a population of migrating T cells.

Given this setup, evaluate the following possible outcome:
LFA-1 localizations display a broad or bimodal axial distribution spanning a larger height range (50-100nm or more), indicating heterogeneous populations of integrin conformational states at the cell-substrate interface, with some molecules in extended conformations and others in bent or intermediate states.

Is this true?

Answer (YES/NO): YES